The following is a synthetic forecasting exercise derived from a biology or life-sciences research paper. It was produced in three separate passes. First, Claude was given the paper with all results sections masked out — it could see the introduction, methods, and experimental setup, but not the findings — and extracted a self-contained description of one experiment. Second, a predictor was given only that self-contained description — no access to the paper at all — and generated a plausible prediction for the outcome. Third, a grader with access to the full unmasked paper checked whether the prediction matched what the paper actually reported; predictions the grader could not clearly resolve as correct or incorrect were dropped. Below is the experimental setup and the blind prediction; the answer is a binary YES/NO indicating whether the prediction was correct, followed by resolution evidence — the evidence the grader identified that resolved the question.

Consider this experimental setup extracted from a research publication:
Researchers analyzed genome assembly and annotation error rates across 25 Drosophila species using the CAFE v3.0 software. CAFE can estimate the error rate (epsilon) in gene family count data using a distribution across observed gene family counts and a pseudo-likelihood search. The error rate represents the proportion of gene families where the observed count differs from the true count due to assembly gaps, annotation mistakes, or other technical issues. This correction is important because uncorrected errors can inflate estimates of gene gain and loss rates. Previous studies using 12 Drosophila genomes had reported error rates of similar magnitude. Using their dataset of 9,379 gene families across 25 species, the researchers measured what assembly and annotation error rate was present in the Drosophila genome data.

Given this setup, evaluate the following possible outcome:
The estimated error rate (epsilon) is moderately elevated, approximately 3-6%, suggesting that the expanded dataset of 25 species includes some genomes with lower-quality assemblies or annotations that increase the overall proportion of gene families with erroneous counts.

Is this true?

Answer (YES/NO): NO